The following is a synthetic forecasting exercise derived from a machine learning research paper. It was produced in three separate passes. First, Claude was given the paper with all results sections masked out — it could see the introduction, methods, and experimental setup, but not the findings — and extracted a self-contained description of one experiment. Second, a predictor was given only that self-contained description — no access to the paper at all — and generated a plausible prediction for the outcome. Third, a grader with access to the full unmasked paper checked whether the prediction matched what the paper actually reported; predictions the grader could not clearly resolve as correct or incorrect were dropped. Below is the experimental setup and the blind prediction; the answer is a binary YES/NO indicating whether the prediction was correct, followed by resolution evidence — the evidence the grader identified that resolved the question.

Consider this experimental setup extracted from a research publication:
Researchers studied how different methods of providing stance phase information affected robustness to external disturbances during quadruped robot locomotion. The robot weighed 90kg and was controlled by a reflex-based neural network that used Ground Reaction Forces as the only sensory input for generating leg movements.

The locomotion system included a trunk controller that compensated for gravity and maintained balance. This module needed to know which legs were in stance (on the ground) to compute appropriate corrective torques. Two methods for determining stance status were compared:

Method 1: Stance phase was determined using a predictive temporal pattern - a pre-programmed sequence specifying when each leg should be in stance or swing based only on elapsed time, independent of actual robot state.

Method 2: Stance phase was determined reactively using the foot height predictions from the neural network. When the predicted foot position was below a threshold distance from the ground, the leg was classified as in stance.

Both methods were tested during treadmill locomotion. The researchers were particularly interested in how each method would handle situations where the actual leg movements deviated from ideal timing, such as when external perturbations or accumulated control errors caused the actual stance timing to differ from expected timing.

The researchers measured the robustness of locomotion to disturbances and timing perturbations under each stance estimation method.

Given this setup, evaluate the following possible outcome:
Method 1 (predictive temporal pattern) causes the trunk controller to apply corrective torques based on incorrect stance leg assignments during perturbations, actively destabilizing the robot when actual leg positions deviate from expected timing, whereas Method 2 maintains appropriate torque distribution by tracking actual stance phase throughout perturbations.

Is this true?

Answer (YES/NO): NO